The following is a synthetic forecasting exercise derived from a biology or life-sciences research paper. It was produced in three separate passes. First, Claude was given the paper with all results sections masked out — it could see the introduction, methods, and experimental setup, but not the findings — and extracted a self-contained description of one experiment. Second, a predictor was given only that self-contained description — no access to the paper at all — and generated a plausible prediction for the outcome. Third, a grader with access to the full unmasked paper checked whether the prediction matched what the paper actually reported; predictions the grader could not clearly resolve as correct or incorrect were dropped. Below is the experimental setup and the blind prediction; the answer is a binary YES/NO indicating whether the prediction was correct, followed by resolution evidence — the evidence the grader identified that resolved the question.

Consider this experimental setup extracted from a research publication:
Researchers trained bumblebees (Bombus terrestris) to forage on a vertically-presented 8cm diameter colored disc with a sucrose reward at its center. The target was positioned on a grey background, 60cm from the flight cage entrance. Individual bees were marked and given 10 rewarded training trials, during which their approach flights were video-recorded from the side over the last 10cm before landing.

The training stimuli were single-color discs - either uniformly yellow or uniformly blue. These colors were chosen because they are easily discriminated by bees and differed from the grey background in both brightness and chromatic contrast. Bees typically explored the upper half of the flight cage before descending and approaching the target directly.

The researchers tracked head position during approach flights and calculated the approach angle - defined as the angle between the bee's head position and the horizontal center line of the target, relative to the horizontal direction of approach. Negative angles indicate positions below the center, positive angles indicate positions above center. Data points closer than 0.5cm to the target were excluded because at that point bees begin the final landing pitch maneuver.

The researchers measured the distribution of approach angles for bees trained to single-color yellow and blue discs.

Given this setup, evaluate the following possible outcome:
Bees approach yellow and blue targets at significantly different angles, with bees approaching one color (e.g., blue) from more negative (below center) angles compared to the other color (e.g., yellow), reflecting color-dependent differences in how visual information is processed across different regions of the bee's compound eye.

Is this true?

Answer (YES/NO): NO